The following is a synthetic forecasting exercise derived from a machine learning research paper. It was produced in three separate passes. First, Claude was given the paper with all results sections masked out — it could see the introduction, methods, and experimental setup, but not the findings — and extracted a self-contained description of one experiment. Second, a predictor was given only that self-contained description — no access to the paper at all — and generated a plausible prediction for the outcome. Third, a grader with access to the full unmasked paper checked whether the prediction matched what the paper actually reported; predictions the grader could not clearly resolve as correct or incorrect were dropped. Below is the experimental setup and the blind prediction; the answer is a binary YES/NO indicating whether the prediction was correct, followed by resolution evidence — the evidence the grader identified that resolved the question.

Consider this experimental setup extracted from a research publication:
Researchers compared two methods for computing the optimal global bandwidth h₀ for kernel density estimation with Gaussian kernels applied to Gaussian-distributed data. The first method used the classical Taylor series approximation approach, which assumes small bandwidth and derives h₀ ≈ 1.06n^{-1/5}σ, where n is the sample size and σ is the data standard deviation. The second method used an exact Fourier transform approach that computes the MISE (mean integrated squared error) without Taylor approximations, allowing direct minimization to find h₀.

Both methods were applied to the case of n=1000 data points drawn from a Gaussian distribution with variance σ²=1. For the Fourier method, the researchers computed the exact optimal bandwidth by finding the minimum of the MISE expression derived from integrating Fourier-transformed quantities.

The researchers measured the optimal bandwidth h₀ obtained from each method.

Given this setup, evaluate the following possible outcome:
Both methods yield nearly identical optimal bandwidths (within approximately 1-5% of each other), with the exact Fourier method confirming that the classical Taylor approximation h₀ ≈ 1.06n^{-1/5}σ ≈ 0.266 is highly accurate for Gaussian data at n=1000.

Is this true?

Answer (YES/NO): NO